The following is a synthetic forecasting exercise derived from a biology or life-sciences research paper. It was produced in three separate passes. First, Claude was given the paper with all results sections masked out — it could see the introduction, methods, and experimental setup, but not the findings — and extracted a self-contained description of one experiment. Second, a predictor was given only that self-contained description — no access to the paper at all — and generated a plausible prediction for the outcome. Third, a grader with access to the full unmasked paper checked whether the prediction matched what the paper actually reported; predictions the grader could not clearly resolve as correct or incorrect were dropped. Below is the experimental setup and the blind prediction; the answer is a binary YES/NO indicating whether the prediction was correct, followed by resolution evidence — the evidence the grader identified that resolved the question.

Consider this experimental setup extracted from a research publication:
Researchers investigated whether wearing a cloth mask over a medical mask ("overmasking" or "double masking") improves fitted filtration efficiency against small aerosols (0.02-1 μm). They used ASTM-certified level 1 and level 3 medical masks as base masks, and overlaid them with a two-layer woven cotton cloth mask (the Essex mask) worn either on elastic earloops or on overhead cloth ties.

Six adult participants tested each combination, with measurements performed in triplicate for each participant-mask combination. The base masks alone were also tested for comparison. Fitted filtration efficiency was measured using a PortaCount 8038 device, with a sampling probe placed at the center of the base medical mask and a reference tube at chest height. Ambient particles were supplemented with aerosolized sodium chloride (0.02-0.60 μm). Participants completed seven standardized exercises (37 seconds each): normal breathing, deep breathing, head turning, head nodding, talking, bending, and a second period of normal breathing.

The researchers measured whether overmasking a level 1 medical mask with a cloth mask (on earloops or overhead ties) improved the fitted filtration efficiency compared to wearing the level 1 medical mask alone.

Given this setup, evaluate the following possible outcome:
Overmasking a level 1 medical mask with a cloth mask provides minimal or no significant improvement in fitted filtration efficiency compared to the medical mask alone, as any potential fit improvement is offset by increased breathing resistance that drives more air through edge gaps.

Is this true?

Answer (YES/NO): NO